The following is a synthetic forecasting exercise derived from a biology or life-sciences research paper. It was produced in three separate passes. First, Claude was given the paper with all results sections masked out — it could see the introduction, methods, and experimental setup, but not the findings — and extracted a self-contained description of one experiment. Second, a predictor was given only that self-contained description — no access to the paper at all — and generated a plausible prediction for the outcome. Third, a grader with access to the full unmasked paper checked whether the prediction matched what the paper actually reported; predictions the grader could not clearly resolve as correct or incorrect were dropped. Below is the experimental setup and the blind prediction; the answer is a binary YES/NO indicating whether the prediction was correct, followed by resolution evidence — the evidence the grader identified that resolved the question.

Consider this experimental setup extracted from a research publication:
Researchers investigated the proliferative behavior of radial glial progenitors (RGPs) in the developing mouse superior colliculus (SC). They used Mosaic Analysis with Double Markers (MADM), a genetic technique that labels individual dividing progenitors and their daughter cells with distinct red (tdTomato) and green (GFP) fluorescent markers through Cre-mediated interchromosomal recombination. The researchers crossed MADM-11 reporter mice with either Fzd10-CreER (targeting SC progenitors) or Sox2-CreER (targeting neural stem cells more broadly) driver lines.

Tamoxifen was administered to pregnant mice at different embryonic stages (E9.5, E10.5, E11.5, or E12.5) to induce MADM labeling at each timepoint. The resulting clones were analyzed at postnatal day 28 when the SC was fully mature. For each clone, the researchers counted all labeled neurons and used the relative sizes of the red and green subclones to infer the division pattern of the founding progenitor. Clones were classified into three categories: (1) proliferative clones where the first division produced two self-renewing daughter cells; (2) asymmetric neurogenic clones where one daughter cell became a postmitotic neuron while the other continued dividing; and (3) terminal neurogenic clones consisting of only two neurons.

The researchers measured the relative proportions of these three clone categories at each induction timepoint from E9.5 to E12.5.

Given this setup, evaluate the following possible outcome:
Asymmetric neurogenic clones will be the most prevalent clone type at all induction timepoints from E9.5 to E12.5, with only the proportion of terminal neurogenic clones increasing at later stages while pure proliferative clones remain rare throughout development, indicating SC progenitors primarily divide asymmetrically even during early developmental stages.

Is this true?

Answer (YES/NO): NO